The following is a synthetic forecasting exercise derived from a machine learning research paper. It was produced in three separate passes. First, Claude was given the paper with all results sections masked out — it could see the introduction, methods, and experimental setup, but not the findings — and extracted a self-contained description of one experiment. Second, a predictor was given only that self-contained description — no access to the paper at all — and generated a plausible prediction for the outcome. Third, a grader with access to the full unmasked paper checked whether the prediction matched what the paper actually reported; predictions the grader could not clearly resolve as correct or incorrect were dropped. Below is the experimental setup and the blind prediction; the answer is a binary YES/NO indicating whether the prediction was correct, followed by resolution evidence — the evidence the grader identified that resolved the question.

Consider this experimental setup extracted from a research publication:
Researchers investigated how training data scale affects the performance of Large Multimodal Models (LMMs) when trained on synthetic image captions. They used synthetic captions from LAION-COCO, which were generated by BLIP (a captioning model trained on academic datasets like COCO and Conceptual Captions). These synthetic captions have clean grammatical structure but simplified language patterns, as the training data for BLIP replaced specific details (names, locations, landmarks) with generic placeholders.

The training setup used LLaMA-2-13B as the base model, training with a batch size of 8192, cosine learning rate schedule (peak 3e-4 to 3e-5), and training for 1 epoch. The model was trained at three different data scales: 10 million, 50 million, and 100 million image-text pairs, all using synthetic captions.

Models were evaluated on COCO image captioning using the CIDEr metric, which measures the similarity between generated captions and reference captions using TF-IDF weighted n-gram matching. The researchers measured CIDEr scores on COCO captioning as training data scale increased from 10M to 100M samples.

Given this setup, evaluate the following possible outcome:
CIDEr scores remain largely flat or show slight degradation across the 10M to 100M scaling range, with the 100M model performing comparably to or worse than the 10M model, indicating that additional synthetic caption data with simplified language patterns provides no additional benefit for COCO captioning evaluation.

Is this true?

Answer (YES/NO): NO